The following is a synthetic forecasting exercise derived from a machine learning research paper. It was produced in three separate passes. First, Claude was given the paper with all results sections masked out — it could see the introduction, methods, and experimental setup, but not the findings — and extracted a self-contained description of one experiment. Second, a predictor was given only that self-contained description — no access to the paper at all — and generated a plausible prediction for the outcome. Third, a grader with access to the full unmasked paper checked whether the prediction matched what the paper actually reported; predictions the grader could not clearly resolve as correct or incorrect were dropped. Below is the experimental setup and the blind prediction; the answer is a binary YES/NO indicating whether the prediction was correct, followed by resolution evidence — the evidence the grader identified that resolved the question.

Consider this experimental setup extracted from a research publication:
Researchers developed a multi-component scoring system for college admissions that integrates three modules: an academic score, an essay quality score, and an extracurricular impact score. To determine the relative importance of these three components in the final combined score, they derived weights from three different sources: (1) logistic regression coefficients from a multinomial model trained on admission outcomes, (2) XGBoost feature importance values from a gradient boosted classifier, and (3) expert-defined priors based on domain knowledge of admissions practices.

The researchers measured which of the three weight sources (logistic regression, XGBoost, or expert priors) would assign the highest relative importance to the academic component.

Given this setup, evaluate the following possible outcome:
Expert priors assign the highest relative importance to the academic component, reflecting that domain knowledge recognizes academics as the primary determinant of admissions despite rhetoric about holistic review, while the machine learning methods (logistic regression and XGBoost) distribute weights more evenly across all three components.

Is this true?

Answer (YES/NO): NO